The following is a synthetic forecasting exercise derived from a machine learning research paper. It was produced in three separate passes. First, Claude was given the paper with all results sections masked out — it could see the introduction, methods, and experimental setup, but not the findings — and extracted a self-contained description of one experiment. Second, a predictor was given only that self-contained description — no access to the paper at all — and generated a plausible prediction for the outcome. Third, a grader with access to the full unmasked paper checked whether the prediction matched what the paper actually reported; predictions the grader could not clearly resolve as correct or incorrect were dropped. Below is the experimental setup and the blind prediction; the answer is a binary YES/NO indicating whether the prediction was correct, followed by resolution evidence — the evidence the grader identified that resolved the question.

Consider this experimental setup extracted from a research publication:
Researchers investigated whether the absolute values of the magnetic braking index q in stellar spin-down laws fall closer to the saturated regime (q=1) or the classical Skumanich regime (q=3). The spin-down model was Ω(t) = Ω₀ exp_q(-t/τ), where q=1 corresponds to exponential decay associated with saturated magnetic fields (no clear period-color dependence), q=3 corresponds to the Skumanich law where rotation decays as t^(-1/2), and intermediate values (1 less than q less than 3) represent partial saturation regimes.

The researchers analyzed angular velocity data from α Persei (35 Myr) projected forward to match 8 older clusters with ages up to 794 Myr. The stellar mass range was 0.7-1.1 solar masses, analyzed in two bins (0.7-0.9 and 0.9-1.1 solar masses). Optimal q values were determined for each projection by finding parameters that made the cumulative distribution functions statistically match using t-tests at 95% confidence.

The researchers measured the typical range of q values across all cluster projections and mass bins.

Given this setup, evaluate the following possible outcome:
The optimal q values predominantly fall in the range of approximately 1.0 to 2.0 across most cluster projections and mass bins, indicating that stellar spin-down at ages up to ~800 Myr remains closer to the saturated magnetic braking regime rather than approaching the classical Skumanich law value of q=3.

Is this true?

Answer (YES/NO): YES